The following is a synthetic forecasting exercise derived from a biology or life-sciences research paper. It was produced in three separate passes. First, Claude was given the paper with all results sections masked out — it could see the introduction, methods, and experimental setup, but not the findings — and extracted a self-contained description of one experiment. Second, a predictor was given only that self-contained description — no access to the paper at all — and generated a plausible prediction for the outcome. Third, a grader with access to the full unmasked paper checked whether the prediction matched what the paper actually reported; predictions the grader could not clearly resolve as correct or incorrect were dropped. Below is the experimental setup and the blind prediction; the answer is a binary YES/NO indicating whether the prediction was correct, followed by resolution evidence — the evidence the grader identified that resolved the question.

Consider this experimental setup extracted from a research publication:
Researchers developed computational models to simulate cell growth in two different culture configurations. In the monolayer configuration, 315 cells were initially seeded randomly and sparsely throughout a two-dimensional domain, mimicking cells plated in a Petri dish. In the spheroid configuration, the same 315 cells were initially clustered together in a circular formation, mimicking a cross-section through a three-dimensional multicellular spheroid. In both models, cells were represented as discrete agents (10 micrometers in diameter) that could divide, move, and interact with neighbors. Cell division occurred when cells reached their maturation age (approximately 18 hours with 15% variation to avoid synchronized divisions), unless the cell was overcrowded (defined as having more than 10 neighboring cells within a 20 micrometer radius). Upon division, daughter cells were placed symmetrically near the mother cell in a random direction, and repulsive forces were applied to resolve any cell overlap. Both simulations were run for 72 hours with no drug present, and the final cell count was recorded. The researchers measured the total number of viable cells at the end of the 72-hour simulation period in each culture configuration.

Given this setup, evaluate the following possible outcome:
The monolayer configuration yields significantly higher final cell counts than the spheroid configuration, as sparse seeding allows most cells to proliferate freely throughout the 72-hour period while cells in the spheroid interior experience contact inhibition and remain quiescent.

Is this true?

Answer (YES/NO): YES